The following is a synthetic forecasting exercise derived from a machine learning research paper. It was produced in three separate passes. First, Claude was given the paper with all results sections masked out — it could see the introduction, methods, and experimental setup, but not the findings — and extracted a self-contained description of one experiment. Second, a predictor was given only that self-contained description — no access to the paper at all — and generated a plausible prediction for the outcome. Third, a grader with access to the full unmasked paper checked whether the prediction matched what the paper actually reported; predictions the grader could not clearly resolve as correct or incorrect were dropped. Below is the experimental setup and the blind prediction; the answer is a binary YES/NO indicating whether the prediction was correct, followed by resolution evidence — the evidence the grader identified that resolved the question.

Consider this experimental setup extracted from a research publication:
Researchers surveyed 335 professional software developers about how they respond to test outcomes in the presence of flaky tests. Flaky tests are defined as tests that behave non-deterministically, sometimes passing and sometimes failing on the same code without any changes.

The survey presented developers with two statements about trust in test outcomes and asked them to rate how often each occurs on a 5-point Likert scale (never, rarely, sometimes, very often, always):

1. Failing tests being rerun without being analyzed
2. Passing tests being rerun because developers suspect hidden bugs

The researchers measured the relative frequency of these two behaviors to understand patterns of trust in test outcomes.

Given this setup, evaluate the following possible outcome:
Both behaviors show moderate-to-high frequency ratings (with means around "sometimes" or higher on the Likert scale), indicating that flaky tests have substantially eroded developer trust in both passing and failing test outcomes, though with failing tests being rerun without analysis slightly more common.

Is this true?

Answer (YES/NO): NO